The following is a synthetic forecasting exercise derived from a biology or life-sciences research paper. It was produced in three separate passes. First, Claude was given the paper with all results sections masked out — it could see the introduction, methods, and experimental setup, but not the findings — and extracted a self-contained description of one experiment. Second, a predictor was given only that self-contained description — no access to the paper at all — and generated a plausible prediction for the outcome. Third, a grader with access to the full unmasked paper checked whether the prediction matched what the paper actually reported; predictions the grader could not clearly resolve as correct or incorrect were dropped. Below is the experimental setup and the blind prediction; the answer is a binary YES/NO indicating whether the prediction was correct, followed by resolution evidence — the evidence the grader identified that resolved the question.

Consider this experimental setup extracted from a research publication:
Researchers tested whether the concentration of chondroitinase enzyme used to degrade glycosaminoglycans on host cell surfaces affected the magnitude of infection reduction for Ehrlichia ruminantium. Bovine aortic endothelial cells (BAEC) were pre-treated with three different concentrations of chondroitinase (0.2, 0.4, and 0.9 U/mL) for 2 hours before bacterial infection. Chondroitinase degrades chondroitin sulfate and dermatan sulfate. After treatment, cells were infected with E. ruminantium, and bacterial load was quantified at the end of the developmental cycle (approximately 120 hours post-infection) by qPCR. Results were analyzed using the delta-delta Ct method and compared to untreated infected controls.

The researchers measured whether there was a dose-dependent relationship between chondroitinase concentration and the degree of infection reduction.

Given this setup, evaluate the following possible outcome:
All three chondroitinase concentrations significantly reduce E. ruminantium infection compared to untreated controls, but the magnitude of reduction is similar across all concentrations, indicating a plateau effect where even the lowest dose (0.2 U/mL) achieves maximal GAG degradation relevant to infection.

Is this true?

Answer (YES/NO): NO